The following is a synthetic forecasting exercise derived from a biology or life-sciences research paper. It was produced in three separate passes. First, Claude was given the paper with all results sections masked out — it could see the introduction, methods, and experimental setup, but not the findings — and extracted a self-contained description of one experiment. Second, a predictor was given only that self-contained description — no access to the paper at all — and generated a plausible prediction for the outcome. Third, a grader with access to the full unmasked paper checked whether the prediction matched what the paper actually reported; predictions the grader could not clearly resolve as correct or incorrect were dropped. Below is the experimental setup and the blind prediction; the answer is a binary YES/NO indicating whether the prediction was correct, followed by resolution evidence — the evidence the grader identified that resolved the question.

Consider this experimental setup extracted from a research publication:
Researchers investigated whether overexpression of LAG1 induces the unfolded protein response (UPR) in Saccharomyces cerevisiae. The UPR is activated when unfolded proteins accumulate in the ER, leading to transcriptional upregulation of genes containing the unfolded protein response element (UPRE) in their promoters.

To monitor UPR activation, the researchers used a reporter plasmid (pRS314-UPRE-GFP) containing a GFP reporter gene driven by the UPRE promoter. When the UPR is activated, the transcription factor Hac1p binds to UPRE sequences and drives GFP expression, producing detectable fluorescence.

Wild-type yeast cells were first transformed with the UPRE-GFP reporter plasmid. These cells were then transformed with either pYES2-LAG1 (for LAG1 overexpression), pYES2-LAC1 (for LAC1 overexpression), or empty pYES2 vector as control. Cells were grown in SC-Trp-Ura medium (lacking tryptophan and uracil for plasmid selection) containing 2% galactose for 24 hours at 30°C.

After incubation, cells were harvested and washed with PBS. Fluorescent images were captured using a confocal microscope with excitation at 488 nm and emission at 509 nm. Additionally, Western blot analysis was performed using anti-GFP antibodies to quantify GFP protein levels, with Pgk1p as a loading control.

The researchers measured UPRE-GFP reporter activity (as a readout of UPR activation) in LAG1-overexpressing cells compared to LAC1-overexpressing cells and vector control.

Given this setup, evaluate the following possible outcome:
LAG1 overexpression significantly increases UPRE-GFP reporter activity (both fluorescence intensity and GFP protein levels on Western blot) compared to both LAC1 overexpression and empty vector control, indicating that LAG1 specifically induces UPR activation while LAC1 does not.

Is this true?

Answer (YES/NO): NO